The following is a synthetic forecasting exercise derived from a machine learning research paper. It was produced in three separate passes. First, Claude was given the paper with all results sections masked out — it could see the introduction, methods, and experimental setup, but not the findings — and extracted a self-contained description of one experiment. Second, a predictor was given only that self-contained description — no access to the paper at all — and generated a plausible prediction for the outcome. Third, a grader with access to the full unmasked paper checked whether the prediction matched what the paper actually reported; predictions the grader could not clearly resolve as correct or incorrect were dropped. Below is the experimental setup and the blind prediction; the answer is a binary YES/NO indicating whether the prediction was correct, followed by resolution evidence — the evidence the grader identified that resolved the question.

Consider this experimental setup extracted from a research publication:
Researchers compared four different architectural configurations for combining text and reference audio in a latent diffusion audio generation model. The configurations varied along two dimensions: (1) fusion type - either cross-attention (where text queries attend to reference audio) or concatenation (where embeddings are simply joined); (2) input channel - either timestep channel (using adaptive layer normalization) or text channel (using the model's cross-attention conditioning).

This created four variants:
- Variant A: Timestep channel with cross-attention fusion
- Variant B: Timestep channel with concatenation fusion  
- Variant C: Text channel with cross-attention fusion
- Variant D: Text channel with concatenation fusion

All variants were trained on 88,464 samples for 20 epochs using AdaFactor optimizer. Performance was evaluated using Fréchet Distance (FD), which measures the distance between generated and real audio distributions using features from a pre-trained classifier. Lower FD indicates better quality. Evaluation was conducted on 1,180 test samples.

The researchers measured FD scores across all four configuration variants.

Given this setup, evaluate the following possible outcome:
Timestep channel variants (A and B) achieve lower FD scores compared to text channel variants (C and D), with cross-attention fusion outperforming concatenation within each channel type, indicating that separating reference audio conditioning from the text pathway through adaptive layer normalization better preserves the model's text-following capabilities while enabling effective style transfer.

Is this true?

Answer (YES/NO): NO